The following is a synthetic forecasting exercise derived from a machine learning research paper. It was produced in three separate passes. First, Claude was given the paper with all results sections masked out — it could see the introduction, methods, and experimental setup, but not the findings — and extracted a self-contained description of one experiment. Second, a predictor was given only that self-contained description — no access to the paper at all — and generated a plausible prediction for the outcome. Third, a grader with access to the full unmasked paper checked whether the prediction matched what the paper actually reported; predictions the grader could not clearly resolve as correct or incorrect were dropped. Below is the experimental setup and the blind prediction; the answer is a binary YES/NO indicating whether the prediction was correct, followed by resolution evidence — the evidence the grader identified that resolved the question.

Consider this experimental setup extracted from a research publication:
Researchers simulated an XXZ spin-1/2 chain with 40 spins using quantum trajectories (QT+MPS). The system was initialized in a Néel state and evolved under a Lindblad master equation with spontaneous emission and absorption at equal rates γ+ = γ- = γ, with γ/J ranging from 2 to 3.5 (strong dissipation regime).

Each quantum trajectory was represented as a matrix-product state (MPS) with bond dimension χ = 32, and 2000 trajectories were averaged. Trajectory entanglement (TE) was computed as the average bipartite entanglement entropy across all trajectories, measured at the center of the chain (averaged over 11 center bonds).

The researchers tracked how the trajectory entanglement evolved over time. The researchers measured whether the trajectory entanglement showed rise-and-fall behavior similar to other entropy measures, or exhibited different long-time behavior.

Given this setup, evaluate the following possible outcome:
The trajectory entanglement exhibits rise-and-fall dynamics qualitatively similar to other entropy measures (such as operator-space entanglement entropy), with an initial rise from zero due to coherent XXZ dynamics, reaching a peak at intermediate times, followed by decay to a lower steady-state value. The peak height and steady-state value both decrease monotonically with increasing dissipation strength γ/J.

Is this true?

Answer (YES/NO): NO